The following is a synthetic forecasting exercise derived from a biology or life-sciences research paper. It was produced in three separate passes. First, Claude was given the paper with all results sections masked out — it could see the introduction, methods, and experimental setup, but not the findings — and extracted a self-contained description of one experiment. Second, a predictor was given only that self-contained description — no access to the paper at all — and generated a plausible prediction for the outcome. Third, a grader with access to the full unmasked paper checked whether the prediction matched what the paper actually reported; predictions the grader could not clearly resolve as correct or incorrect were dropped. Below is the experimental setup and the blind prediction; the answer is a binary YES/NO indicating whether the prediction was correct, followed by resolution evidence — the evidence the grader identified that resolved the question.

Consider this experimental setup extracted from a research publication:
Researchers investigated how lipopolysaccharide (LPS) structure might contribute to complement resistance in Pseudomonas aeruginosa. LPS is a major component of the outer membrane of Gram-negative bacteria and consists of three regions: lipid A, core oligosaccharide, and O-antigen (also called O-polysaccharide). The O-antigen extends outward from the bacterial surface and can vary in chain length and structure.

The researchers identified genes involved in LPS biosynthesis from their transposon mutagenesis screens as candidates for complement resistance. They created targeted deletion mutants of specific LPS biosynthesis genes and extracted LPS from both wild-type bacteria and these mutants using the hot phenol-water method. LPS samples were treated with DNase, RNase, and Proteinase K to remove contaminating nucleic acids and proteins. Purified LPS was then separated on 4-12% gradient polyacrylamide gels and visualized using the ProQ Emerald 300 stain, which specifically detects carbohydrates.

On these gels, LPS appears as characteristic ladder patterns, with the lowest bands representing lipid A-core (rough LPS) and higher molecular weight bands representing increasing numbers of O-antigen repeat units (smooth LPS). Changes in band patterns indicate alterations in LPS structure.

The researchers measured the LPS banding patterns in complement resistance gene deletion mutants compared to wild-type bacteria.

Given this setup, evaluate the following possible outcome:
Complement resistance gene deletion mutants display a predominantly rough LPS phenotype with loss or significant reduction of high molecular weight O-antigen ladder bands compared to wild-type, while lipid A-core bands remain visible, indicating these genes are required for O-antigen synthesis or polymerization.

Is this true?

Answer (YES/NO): NO